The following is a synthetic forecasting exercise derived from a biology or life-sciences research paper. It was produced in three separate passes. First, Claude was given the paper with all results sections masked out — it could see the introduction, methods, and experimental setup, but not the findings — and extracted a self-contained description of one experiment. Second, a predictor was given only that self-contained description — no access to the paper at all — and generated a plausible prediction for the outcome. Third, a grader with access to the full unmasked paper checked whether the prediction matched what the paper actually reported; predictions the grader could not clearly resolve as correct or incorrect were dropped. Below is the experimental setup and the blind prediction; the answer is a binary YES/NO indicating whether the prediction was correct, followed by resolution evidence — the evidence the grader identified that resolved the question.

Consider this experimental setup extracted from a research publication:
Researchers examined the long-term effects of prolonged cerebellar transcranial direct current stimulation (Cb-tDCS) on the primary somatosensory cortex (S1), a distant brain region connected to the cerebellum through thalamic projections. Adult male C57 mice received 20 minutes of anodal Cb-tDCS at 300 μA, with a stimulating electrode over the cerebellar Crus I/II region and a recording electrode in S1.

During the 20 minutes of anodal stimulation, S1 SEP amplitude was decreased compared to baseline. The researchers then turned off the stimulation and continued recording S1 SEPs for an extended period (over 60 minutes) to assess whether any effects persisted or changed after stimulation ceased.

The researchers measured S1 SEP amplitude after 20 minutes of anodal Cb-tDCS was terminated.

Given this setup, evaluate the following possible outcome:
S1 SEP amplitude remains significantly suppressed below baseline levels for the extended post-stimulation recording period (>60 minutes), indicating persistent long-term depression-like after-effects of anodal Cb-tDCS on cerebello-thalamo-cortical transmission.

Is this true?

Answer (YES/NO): NO